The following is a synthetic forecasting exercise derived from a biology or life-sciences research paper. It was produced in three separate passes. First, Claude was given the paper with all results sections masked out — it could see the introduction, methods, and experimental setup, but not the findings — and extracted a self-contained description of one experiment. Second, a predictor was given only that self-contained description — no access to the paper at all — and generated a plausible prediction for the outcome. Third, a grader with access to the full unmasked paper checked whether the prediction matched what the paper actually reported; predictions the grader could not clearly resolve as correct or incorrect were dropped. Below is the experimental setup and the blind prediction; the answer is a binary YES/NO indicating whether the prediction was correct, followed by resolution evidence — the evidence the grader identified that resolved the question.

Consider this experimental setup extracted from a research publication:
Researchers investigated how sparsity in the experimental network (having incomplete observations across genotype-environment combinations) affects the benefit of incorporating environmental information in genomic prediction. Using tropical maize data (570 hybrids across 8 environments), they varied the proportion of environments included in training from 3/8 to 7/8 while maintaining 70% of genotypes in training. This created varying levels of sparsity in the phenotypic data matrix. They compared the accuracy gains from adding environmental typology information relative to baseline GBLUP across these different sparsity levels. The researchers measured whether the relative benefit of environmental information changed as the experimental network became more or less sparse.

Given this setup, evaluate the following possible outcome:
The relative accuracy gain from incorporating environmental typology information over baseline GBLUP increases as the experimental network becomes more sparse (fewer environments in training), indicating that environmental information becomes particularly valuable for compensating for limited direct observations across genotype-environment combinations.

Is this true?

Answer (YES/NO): YES